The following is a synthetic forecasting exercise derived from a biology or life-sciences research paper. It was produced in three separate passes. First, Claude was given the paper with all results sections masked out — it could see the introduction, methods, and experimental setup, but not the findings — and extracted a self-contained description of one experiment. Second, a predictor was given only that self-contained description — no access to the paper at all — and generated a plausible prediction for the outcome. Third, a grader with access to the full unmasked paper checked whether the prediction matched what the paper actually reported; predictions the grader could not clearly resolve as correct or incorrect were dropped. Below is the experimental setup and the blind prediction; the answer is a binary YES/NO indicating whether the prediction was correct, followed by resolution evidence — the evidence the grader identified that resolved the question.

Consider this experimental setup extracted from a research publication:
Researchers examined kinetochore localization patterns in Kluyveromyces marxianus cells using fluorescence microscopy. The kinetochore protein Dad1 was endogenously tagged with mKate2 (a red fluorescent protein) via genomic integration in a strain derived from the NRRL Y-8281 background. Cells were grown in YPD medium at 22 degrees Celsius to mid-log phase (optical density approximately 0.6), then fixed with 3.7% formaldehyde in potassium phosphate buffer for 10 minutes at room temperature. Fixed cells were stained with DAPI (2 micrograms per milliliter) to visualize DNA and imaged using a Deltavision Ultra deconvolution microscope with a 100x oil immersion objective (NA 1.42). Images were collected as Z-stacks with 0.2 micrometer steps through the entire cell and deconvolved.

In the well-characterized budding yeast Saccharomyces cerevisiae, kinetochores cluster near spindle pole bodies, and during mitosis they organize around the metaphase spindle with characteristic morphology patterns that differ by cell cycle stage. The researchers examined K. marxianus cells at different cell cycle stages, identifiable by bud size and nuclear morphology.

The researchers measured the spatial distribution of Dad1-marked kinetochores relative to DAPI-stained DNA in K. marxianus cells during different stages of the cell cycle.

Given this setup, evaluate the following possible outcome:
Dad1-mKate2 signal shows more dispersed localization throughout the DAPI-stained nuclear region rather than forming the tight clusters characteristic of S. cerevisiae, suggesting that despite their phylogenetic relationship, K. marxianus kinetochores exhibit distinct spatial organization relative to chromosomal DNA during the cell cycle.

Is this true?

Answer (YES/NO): NO